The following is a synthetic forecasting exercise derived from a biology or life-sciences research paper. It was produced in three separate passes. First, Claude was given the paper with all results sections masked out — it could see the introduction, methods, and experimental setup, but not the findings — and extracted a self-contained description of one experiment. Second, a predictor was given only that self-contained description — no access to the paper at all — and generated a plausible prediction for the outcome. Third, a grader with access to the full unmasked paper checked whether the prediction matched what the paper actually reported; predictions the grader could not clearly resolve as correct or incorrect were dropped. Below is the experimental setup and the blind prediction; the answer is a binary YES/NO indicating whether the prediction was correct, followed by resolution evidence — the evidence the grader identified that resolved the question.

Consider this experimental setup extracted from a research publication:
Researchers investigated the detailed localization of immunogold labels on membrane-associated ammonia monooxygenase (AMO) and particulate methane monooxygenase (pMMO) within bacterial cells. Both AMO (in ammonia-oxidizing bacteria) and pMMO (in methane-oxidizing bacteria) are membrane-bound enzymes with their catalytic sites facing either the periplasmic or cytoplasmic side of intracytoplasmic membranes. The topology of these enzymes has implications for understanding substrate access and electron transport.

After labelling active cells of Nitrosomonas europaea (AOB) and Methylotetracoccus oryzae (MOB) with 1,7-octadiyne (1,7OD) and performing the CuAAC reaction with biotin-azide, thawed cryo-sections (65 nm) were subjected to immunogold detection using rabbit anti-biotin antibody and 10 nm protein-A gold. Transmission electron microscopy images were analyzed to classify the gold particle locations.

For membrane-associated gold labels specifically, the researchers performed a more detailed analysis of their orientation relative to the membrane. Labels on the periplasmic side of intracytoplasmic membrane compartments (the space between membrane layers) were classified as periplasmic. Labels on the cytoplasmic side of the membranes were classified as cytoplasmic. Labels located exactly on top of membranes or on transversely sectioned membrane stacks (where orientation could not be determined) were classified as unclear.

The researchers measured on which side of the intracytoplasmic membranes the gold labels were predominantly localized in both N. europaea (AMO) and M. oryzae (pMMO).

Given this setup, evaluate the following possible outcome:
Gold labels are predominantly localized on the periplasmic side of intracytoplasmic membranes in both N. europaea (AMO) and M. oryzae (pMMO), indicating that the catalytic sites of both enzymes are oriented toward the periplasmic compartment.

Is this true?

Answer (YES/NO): YES